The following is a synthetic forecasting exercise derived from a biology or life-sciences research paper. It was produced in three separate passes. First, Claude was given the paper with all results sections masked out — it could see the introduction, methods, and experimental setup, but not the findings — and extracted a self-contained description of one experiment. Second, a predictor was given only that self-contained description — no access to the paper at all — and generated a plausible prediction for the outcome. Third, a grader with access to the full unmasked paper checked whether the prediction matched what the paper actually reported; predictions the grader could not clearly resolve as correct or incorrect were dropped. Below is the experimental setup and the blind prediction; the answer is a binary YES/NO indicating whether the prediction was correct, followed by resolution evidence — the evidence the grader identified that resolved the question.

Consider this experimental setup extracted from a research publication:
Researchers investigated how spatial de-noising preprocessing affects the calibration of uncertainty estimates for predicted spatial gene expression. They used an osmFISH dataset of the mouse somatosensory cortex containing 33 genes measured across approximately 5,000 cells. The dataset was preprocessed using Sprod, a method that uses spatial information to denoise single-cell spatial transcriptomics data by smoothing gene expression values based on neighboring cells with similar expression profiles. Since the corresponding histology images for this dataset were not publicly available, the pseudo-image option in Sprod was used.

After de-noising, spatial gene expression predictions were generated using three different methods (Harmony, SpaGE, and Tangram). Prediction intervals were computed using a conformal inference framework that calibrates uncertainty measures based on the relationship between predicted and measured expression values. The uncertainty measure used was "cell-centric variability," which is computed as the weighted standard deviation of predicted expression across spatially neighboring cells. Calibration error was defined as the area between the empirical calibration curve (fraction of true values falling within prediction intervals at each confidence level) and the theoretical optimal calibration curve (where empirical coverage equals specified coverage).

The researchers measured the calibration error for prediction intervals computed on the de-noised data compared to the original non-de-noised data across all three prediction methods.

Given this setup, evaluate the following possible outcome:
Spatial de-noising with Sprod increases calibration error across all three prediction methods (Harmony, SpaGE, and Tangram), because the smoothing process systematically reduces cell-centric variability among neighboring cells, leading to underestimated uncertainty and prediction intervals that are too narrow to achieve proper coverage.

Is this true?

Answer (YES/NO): NO